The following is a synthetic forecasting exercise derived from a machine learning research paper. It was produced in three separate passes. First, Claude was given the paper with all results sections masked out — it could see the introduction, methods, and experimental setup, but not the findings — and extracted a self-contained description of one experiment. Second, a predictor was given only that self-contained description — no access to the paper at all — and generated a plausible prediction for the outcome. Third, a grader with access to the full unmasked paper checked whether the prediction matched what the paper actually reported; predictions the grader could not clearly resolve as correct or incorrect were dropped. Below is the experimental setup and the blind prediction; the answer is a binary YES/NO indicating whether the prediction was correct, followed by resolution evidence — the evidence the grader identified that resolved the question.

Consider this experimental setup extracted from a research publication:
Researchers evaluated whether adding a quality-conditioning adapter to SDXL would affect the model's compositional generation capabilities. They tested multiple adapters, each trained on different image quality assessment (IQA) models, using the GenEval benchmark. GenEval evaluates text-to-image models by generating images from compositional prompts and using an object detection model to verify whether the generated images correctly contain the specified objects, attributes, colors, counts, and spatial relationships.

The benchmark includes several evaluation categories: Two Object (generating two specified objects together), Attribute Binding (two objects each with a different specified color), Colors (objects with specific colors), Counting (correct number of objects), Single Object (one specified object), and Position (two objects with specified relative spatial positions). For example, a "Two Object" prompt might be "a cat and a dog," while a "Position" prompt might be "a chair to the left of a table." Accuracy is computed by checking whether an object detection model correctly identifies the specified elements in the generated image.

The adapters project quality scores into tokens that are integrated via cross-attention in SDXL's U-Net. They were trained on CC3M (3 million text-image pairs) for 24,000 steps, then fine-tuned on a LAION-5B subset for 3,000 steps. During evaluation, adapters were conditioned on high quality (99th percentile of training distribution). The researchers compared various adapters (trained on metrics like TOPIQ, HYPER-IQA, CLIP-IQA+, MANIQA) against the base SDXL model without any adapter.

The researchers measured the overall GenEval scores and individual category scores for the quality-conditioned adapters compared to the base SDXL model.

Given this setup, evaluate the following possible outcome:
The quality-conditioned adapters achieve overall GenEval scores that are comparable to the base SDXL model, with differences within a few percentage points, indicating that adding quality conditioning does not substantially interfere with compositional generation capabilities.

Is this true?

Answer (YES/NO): YES